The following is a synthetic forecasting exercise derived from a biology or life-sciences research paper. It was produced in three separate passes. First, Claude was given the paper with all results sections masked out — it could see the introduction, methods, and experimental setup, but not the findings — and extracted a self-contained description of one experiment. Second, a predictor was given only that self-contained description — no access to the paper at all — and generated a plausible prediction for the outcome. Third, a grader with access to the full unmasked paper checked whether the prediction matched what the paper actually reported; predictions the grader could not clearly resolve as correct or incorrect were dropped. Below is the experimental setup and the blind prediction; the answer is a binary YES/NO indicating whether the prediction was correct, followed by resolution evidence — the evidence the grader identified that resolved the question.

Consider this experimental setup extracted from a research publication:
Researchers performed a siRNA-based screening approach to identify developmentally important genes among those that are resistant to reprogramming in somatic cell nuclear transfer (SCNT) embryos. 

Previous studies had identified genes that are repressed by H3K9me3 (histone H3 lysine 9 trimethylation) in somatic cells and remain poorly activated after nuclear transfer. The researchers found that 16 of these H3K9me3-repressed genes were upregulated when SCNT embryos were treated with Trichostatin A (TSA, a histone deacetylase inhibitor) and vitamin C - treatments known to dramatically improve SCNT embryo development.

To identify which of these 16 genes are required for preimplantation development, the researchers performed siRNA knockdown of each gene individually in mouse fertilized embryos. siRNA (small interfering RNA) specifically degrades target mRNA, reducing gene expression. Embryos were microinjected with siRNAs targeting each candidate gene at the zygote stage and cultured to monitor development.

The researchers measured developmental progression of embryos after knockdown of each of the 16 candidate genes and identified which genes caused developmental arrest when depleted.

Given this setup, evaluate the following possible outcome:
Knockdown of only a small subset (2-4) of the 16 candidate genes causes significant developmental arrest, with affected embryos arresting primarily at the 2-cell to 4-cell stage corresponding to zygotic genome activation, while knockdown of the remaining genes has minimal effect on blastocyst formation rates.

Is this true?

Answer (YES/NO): NO